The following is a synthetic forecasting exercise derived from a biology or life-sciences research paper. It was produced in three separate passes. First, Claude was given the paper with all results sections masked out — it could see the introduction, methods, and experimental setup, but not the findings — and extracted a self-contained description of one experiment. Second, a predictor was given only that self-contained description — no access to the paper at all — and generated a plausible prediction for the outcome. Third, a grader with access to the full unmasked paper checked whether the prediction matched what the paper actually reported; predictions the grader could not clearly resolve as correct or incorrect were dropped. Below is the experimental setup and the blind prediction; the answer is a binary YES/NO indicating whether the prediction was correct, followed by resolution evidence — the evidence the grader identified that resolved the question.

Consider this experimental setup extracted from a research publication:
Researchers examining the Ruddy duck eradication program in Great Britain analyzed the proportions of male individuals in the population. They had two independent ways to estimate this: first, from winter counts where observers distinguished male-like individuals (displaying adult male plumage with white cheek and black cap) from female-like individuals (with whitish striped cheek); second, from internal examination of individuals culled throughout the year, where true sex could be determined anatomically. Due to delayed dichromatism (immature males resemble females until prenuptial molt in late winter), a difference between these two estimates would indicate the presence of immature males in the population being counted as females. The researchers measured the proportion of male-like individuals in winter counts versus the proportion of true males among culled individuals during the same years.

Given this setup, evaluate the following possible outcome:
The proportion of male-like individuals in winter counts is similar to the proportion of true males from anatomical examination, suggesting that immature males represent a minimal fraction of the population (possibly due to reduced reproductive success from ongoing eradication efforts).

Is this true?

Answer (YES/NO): NO